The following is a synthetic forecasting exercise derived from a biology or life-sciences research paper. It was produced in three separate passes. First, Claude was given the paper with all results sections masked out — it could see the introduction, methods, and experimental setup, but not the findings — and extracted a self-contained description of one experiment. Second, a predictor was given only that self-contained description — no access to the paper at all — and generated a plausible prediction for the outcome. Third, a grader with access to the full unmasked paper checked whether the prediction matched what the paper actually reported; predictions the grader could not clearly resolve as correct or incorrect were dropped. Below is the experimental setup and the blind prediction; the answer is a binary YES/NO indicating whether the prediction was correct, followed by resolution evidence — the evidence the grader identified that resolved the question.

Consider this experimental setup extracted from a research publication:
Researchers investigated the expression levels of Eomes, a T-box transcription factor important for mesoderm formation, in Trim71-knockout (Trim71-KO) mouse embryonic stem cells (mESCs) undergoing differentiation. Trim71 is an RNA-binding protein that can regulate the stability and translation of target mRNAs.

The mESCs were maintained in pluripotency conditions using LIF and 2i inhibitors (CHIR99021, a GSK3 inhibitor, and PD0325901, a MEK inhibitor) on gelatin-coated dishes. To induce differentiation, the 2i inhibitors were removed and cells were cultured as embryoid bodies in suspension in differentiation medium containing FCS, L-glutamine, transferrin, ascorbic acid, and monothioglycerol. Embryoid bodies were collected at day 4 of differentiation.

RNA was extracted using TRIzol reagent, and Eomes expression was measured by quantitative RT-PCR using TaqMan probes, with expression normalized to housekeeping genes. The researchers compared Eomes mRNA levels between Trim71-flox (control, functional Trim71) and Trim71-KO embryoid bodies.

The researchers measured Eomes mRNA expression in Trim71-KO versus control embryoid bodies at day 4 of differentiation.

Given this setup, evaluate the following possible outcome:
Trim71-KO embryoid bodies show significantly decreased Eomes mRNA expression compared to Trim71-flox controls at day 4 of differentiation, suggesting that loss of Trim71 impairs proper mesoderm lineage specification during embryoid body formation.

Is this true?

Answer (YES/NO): NO